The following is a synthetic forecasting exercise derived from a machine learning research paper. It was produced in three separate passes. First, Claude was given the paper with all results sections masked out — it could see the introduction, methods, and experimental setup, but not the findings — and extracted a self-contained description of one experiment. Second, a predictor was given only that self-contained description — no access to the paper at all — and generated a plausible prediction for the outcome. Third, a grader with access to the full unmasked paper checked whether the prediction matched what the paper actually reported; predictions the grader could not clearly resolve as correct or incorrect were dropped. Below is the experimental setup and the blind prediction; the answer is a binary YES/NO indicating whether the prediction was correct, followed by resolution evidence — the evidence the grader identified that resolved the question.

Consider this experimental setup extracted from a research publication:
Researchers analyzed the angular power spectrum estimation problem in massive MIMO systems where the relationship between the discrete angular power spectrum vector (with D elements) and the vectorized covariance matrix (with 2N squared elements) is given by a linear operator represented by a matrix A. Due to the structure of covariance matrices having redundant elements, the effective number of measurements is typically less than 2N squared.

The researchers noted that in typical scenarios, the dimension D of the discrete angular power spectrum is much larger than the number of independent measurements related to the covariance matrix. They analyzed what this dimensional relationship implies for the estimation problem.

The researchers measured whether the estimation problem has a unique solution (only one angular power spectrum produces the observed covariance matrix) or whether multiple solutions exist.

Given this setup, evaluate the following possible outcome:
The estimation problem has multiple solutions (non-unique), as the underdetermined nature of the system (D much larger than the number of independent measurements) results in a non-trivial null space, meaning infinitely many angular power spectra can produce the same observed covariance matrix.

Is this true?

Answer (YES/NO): YES